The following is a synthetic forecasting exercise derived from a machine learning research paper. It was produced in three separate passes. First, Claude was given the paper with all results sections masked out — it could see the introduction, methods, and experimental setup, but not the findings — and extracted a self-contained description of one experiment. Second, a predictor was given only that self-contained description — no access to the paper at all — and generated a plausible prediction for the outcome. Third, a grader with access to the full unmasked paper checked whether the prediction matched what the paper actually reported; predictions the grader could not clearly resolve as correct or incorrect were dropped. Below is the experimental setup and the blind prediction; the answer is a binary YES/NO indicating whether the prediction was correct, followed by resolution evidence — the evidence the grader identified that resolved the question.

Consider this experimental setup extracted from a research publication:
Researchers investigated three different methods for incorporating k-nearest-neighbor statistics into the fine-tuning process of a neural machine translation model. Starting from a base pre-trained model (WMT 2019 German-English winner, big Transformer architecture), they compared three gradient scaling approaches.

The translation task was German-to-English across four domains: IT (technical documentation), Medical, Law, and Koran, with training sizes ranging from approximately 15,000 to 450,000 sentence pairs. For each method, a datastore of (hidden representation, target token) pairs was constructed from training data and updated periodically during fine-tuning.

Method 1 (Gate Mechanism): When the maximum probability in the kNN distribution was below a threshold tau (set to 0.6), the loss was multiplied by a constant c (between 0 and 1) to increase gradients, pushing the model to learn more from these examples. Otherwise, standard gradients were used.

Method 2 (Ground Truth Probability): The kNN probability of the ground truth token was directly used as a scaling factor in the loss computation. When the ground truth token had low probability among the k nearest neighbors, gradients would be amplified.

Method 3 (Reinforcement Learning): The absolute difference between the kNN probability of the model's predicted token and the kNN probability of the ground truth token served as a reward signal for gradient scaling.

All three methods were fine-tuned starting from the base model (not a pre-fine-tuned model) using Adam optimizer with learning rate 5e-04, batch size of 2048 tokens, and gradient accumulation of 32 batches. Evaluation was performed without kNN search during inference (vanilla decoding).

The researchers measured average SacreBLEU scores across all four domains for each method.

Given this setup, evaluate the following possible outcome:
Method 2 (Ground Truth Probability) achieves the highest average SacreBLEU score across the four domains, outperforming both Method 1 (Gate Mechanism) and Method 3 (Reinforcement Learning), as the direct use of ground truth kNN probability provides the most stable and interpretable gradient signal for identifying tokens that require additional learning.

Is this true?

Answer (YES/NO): YES